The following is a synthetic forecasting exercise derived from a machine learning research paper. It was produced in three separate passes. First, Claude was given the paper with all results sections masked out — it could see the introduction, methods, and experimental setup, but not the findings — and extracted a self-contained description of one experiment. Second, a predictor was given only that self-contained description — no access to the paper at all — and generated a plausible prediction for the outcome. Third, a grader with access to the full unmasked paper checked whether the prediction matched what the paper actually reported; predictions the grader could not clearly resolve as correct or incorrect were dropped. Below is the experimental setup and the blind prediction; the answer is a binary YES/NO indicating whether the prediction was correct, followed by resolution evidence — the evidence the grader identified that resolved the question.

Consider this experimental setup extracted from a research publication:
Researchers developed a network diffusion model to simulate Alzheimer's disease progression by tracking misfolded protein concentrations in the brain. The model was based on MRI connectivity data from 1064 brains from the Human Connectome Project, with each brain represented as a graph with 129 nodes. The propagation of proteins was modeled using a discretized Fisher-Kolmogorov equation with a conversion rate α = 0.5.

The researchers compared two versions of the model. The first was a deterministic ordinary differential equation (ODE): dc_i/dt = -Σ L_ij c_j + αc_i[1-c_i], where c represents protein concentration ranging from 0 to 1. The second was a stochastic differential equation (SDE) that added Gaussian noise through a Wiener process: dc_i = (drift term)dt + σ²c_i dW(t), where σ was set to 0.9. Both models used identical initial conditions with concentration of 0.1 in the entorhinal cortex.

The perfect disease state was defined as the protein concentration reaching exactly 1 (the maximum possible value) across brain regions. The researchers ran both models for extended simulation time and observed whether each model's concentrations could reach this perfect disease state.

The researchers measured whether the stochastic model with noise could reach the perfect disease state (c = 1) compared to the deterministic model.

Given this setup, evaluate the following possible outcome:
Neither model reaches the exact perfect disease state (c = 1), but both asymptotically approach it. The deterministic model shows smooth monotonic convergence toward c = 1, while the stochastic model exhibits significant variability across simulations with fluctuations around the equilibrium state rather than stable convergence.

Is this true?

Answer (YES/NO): NO